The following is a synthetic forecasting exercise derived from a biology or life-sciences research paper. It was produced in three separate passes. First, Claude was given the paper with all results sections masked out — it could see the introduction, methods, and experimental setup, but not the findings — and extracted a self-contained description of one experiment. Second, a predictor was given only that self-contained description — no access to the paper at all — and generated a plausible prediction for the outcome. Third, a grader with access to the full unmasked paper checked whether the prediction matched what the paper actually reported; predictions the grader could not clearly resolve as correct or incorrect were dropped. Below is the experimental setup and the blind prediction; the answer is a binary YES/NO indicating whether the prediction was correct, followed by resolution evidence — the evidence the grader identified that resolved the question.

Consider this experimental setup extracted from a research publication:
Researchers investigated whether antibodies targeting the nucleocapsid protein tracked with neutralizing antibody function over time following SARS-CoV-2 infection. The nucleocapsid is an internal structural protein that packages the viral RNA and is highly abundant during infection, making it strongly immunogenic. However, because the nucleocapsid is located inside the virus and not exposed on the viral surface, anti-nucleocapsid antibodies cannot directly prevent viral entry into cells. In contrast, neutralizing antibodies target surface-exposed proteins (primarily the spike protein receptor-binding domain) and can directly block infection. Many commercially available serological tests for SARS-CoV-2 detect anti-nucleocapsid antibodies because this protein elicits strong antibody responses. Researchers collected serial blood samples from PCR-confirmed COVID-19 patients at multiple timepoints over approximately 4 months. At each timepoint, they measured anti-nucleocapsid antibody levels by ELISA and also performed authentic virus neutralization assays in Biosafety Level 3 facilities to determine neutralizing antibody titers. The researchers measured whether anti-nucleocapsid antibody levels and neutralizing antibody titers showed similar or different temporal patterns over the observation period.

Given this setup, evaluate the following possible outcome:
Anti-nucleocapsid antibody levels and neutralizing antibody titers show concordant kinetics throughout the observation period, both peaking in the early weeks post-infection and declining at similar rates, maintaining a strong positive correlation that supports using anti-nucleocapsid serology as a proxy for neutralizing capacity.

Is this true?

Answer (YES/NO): NO